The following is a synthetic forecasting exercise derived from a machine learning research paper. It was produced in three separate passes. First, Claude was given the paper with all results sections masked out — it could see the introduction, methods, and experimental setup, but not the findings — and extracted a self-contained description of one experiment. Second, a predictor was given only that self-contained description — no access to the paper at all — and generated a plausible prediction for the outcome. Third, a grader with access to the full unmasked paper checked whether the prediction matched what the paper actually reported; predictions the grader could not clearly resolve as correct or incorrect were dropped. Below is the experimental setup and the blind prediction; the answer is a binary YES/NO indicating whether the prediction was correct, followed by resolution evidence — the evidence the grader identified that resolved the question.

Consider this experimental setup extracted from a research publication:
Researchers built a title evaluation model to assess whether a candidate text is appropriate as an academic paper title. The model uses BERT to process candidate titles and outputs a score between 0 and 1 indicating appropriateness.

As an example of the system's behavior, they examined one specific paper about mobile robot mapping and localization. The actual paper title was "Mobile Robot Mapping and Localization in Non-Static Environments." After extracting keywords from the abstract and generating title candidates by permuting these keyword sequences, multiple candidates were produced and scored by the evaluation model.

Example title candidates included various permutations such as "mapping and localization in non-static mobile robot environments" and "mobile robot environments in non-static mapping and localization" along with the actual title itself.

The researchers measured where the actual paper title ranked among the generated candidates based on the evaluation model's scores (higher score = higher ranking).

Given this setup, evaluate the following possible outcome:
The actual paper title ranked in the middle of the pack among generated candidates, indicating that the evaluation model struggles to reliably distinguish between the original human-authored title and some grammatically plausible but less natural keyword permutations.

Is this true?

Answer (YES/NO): NO